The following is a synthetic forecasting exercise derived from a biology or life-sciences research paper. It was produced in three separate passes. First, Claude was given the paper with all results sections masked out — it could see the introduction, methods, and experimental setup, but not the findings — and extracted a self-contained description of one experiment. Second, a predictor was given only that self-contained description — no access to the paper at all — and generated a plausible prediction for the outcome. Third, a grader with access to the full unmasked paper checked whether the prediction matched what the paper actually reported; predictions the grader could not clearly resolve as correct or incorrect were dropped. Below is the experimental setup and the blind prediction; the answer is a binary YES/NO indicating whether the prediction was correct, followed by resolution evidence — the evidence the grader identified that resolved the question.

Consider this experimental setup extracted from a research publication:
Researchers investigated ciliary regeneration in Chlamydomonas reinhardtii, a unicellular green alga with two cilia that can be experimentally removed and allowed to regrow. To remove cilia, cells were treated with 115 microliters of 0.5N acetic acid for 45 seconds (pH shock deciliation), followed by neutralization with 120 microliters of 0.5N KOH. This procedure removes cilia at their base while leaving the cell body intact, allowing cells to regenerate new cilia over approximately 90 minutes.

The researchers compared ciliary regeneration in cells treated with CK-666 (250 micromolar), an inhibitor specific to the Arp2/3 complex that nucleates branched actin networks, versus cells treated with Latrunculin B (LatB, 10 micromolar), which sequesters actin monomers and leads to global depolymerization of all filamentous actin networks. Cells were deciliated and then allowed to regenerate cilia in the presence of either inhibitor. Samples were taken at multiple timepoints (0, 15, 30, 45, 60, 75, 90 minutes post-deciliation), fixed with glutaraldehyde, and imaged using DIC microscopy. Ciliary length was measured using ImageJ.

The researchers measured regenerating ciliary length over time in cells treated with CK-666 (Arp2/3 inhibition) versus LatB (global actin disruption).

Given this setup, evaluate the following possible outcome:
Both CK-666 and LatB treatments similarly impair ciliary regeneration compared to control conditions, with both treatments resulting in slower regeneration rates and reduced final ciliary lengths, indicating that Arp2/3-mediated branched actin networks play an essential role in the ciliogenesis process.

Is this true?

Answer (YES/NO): NO